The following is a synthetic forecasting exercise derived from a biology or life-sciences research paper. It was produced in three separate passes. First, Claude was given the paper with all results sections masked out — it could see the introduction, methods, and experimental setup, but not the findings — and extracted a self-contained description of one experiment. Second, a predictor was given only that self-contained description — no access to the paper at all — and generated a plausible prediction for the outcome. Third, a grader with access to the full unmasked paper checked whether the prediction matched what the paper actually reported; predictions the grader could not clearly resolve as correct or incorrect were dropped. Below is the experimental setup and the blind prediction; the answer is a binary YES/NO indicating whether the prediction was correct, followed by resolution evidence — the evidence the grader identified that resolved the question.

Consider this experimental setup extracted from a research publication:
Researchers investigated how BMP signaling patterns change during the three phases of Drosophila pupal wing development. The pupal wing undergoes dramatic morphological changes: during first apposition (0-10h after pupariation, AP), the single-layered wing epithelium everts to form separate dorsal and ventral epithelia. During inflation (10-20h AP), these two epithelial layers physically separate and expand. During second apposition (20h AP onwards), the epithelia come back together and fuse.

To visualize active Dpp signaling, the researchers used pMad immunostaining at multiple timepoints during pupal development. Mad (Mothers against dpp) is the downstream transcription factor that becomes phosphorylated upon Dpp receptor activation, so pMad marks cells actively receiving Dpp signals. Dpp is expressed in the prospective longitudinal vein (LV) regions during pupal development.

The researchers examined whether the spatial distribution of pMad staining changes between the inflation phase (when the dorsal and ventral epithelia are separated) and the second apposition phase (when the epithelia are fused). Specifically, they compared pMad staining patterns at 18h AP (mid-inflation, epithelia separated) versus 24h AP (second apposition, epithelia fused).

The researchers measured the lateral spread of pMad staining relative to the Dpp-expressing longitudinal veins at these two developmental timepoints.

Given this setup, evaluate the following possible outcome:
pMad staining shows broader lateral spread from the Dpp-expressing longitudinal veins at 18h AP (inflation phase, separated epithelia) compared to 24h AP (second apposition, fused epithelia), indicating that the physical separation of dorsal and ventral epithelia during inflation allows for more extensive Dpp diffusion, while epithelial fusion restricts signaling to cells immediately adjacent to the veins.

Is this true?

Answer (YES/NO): YES